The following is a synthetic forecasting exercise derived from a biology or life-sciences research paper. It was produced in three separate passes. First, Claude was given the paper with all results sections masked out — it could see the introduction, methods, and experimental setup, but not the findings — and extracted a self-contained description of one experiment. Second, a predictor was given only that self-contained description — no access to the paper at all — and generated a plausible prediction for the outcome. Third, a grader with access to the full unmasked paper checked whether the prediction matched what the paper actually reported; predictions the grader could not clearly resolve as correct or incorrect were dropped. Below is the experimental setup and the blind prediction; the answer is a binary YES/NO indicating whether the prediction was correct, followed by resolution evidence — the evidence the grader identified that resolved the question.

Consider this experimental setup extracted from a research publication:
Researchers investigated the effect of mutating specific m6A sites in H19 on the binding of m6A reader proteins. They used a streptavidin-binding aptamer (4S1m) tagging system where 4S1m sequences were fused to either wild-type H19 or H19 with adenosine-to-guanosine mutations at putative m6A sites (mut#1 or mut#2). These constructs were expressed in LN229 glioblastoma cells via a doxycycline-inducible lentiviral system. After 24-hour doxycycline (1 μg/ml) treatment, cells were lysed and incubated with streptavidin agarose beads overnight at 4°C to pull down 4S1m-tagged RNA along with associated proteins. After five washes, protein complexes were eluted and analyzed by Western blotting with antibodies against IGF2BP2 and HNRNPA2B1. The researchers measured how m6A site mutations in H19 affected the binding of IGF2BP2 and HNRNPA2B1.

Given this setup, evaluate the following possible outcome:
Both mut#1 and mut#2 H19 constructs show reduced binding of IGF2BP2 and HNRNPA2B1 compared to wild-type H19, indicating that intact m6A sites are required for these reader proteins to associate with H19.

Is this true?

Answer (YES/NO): NO